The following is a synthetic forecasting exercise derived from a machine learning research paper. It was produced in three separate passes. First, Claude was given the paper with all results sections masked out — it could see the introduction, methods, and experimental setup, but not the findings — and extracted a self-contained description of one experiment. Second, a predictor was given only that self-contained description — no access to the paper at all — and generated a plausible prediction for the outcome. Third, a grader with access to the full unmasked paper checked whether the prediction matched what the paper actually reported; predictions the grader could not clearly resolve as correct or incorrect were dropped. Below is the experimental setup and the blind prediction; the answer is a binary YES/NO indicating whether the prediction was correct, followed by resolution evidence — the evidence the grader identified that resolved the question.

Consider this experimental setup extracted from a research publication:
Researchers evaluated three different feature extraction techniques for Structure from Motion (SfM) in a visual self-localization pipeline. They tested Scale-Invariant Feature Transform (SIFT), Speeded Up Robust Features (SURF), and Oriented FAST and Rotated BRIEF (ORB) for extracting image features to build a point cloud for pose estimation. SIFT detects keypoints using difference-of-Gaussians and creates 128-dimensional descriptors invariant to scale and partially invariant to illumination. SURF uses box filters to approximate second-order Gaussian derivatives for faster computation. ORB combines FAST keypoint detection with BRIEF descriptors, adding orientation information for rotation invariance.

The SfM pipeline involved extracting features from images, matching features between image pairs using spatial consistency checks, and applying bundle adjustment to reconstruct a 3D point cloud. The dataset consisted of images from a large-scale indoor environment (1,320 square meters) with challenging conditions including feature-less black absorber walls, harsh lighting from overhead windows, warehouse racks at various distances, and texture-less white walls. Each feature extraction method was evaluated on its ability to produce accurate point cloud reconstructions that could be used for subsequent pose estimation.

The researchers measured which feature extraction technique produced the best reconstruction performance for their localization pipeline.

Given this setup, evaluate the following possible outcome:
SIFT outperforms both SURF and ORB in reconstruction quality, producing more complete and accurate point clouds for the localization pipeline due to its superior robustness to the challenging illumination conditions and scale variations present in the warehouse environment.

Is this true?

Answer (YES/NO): YES